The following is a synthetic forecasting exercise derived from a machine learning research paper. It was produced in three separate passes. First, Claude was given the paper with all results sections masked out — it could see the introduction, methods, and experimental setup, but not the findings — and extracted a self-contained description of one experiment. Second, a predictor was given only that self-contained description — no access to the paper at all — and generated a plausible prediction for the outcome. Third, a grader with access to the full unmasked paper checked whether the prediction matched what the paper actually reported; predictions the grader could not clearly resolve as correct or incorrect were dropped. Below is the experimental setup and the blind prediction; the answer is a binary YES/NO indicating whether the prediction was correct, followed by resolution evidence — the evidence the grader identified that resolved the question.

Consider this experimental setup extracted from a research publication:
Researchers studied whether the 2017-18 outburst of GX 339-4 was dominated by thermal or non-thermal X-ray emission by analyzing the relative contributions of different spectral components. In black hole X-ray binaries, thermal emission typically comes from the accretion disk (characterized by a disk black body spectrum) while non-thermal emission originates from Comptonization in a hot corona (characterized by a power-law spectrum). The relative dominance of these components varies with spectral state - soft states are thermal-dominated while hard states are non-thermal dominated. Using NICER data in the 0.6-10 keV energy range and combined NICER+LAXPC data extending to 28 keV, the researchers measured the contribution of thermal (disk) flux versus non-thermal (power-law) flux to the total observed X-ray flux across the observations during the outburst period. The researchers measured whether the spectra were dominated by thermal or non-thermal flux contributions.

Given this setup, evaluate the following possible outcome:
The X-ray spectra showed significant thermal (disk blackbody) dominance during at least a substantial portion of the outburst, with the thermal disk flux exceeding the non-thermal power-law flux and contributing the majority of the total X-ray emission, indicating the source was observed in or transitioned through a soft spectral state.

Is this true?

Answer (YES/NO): NO